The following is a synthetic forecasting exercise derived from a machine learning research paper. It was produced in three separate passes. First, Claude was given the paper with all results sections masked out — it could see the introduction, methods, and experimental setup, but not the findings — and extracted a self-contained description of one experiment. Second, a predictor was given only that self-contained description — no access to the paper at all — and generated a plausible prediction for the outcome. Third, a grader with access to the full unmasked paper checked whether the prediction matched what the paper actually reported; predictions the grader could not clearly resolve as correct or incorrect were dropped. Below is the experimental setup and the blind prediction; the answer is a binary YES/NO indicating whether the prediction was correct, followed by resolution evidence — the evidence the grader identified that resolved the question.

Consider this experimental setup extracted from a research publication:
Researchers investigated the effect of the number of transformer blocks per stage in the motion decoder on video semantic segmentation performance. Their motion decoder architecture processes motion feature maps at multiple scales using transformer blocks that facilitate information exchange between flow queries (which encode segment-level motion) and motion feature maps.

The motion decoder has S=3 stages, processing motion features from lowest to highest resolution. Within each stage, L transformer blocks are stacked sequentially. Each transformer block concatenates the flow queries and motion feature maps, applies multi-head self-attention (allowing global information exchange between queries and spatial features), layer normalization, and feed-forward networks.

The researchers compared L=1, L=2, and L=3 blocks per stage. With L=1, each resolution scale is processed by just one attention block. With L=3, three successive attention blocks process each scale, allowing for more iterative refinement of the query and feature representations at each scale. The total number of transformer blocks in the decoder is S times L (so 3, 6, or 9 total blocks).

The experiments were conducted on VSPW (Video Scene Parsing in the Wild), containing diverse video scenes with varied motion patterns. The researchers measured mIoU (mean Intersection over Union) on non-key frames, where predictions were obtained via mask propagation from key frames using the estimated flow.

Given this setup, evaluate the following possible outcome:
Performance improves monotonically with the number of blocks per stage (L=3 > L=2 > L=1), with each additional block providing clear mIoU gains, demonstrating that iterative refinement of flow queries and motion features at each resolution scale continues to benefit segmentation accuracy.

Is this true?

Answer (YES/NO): NO